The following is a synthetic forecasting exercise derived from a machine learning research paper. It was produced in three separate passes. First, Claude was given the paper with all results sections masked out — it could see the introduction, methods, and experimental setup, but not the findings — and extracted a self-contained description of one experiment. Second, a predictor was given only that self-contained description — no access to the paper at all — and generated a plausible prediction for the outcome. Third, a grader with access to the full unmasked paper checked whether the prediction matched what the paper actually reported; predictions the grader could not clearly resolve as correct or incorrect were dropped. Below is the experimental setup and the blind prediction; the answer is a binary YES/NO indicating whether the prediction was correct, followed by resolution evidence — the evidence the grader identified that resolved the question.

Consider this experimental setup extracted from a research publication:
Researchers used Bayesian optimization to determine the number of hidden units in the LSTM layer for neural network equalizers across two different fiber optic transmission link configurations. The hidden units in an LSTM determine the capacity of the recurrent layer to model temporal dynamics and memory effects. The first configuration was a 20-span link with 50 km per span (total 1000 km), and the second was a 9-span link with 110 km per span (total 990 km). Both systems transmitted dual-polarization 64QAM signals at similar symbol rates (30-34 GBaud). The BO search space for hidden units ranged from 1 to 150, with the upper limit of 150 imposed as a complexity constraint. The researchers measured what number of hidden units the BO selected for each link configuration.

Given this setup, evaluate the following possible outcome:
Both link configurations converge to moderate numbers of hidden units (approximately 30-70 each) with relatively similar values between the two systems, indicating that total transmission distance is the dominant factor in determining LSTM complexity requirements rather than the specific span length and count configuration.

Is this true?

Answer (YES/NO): NO